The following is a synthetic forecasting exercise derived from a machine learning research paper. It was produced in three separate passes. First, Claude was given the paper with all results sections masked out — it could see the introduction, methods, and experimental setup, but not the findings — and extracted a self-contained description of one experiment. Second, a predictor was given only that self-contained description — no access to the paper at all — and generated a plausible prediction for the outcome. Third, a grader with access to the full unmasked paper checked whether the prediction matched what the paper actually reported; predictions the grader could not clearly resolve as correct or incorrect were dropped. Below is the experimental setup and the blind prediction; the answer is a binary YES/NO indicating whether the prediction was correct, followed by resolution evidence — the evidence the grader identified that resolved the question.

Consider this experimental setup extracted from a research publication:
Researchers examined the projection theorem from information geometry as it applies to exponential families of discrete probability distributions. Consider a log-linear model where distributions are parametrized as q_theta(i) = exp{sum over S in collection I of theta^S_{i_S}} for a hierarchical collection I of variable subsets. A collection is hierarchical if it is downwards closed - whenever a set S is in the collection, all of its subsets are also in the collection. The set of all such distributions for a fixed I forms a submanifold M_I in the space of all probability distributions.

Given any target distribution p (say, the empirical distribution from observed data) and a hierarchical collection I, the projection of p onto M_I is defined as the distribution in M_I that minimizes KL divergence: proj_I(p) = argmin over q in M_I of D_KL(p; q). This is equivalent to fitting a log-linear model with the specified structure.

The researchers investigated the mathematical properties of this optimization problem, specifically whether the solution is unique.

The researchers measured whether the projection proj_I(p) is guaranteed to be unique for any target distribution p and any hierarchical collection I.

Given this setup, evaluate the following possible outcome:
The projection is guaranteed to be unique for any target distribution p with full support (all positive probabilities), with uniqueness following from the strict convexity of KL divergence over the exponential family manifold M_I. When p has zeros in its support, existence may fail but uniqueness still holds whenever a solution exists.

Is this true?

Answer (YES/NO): NO